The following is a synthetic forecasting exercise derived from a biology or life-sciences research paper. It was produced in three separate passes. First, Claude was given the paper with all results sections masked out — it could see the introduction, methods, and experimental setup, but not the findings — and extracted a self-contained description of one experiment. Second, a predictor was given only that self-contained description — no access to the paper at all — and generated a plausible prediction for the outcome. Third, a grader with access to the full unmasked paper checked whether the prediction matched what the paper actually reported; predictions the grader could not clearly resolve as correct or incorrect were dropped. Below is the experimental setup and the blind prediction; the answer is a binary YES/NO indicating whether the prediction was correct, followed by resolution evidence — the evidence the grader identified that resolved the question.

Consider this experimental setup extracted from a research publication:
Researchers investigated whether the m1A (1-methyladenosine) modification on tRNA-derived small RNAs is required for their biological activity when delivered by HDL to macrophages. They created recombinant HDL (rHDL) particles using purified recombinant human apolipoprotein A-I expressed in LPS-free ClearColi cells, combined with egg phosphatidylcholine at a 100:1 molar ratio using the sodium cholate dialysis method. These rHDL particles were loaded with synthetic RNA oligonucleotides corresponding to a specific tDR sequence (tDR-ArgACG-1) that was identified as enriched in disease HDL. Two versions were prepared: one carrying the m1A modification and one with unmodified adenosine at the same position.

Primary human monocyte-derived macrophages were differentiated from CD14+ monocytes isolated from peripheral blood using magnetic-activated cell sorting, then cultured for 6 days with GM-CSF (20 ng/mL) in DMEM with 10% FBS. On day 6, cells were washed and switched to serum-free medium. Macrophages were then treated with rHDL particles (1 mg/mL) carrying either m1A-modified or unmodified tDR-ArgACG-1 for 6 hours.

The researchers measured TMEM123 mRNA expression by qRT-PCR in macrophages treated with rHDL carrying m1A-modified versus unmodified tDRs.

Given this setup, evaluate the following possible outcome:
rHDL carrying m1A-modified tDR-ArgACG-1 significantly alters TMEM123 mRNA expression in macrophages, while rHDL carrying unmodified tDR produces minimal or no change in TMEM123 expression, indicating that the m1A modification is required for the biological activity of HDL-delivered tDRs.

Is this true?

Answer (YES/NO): YES